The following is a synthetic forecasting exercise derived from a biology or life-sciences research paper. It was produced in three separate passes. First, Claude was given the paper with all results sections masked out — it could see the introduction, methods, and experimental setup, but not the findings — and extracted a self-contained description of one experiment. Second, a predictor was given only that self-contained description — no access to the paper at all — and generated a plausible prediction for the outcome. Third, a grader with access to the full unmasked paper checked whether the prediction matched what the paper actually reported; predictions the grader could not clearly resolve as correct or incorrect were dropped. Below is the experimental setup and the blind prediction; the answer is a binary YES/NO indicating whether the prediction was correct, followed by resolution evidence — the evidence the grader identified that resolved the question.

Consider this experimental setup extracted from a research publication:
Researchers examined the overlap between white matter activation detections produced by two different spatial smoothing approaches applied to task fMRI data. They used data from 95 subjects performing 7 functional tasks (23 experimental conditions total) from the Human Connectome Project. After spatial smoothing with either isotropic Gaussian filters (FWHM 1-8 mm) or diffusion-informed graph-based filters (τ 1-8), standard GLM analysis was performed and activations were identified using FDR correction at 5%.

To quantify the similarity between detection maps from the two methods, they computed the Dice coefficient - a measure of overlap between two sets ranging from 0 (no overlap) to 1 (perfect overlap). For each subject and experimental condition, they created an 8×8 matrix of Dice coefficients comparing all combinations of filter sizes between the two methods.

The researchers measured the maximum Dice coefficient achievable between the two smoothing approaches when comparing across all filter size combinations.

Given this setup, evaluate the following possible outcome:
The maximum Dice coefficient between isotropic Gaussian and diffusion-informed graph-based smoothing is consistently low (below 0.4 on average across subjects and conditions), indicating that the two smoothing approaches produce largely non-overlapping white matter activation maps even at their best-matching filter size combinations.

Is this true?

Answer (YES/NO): NO